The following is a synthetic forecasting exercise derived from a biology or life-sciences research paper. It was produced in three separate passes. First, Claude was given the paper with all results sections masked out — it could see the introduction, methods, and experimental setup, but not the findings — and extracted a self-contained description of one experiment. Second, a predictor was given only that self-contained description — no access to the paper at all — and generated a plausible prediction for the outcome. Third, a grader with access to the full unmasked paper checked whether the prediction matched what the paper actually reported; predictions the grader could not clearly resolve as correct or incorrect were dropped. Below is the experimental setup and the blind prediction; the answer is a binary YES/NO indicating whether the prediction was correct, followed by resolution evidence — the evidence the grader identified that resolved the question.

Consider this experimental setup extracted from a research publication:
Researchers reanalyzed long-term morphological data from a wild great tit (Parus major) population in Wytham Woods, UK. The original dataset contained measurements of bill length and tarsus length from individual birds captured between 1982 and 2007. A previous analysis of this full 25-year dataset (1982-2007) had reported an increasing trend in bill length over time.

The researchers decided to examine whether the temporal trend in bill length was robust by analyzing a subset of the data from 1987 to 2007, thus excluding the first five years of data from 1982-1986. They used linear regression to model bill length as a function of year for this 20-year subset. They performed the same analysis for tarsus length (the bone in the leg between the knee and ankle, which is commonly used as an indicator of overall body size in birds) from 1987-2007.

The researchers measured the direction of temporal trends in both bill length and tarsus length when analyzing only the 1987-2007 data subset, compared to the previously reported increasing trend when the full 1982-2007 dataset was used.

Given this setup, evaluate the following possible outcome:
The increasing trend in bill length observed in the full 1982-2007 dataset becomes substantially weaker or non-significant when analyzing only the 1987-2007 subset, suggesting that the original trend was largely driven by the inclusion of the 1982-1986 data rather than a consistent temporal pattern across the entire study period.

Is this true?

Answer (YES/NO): NO